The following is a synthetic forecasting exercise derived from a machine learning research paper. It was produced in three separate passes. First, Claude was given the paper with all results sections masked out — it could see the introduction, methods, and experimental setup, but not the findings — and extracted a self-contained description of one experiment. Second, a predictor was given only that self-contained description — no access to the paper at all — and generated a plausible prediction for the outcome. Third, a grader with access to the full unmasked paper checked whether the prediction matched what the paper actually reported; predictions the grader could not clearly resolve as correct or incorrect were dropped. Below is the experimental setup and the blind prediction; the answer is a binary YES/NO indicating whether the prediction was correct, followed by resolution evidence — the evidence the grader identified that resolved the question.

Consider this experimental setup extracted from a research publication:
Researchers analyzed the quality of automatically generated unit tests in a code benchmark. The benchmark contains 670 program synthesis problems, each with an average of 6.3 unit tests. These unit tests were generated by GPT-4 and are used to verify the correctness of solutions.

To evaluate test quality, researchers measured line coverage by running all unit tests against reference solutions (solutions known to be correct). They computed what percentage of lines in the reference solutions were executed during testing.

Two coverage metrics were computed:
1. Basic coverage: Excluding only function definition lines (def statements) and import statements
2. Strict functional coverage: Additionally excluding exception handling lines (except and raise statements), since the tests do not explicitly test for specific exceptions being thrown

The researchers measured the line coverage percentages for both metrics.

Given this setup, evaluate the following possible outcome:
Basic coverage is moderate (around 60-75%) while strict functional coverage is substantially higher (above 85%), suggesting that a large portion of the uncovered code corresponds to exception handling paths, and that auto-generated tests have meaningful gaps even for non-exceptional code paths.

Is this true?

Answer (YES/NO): NO